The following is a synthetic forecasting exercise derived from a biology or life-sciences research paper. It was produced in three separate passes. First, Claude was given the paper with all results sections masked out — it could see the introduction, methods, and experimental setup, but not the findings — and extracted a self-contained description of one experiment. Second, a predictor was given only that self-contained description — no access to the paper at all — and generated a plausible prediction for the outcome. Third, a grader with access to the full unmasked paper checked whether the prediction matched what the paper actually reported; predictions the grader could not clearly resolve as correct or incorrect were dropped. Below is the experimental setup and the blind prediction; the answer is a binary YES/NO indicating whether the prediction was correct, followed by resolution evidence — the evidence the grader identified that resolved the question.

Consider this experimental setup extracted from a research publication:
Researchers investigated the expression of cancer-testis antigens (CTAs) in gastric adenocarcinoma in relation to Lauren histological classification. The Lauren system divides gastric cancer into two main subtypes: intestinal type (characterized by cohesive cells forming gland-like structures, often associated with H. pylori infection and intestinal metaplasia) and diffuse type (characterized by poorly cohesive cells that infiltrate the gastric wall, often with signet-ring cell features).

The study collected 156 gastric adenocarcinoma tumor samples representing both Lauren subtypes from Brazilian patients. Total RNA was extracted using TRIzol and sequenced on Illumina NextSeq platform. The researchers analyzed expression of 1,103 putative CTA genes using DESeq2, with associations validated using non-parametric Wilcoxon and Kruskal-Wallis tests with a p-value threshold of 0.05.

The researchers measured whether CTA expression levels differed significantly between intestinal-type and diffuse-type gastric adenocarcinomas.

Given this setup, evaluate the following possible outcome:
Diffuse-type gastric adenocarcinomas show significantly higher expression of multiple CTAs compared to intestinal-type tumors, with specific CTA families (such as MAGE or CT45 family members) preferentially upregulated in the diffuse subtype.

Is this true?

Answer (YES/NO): NO